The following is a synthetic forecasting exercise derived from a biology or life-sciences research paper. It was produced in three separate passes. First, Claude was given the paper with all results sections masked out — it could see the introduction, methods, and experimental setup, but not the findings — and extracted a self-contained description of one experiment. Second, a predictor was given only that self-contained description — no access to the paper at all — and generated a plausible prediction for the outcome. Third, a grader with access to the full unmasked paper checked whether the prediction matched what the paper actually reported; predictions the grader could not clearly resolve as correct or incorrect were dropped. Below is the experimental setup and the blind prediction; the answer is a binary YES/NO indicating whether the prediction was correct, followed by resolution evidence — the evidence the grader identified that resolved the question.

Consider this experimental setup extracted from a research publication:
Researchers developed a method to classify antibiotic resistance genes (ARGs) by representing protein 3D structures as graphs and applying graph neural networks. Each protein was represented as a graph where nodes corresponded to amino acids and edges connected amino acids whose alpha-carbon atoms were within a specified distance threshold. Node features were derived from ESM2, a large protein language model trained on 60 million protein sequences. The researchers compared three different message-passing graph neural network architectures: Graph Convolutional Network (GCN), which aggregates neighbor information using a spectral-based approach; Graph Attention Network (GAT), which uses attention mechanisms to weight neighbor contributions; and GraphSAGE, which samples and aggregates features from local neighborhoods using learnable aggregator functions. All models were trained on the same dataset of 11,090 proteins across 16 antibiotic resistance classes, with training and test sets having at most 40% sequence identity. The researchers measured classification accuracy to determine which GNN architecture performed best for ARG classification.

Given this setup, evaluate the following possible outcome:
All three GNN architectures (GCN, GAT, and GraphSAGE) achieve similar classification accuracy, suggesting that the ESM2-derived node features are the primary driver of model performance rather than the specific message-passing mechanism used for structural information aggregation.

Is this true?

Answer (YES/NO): NO